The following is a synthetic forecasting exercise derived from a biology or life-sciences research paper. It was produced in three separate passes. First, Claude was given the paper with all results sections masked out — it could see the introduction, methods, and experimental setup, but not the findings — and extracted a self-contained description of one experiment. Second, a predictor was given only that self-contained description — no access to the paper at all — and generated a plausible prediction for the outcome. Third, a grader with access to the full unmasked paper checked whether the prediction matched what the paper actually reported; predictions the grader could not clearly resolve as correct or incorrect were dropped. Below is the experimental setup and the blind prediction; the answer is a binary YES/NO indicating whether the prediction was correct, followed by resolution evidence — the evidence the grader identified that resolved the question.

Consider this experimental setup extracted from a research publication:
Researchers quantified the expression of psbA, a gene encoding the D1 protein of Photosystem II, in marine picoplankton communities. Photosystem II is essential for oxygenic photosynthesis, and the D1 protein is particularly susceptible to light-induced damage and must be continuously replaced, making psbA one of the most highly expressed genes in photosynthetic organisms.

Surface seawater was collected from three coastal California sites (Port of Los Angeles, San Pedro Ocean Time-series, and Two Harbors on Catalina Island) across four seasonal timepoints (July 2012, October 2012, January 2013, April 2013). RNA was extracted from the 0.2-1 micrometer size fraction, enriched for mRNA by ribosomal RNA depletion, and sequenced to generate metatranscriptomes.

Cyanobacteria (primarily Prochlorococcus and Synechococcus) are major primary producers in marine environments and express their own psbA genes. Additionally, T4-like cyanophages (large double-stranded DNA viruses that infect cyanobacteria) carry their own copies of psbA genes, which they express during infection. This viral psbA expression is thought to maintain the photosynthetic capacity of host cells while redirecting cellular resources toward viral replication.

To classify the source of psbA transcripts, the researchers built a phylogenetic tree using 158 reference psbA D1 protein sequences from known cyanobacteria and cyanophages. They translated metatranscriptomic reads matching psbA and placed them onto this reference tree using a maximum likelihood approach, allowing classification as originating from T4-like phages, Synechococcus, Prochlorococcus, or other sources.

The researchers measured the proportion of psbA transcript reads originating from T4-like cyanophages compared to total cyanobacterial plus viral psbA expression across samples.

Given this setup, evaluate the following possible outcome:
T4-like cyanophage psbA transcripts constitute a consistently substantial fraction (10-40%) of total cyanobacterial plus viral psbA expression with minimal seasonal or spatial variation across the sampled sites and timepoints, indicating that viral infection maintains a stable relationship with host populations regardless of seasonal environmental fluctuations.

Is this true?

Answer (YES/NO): NO